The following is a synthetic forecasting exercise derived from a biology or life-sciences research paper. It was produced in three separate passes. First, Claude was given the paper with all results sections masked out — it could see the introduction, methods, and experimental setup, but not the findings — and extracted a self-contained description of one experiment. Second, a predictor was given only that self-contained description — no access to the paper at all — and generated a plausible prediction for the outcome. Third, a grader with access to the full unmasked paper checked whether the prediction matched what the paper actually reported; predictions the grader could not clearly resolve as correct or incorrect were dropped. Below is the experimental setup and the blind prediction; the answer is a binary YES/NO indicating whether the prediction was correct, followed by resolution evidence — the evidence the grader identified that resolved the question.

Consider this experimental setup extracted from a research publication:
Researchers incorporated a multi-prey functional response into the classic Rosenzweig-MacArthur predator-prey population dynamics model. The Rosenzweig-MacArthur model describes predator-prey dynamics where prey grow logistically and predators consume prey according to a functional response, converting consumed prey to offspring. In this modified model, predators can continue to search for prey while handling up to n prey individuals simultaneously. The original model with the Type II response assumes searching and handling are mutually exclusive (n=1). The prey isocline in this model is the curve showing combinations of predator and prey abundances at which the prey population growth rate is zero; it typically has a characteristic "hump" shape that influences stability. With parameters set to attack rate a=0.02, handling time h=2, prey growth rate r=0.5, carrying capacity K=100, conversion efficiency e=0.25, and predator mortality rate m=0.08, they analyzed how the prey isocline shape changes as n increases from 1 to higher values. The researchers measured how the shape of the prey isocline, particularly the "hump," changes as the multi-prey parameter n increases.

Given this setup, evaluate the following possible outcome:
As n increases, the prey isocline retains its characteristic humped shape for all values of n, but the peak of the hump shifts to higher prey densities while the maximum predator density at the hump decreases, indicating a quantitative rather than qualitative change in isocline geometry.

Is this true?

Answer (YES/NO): NO